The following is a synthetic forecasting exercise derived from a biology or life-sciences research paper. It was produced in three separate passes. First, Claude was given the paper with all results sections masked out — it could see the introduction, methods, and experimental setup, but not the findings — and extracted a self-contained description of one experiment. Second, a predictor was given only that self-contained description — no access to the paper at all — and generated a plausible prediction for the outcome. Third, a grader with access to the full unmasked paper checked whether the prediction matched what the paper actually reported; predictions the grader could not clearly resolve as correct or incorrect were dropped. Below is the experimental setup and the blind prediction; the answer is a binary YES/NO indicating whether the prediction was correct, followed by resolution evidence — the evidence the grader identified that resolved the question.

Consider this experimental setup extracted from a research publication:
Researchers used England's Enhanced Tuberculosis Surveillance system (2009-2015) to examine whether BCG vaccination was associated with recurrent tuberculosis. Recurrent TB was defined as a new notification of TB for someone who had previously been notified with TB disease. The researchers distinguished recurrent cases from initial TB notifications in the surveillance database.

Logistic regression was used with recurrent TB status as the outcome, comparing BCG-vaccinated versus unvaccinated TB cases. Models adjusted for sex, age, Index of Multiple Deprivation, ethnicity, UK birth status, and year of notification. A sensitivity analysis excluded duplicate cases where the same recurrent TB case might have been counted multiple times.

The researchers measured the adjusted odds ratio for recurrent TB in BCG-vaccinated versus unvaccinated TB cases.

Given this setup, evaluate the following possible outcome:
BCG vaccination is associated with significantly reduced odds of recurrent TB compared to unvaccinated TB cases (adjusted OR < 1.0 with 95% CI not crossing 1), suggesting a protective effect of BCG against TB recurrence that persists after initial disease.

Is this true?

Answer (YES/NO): NO